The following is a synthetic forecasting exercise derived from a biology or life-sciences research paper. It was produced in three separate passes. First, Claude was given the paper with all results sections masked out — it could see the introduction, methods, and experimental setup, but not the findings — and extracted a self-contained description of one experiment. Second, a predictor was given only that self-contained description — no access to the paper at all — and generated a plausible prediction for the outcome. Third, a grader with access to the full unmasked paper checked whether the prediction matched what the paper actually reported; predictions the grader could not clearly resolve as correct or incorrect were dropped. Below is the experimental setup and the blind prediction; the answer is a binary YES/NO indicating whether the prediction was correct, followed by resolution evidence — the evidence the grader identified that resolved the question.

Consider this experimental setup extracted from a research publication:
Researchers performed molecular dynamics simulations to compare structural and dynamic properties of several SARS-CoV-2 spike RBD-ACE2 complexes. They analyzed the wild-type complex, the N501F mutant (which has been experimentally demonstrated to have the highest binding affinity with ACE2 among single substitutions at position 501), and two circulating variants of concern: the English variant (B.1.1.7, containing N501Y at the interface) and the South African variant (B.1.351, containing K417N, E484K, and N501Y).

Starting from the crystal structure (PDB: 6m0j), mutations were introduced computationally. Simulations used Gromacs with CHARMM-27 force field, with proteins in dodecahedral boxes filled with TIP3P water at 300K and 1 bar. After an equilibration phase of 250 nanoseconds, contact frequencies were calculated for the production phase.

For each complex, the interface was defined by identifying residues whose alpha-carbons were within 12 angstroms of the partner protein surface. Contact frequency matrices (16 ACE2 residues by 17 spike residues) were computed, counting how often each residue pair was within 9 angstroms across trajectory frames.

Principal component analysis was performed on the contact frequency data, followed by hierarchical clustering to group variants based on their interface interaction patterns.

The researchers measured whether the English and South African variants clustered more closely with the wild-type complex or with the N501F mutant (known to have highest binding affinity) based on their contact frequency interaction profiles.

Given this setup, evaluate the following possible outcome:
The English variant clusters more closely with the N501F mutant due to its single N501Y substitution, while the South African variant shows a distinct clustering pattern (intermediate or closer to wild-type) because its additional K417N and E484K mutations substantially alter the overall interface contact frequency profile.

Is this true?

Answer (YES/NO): NO